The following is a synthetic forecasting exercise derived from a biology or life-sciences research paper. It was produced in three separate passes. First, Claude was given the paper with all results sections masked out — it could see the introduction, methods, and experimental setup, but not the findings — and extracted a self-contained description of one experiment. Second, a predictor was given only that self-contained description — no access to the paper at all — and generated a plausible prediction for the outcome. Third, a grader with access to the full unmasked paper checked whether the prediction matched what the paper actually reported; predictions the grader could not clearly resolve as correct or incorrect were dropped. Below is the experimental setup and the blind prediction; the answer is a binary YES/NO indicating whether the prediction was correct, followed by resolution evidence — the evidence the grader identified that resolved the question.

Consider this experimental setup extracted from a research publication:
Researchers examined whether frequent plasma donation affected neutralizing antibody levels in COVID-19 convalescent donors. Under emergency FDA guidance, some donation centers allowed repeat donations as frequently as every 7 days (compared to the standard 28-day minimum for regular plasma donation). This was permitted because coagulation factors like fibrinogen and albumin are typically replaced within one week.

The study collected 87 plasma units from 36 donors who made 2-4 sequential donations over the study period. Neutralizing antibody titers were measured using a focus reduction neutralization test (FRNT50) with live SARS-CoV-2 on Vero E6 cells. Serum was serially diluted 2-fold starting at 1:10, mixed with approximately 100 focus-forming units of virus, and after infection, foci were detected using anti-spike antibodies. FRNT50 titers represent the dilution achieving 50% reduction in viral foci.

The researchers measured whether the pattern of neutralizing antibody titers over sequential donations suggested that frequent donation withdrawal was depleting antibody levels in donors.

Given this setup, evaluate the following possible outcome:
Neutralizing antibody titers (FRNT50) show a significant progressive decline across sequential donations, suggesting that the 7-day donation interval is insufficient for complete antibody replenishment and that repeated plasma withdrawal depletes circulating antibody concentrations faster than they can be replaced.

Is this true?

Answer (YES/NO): NO